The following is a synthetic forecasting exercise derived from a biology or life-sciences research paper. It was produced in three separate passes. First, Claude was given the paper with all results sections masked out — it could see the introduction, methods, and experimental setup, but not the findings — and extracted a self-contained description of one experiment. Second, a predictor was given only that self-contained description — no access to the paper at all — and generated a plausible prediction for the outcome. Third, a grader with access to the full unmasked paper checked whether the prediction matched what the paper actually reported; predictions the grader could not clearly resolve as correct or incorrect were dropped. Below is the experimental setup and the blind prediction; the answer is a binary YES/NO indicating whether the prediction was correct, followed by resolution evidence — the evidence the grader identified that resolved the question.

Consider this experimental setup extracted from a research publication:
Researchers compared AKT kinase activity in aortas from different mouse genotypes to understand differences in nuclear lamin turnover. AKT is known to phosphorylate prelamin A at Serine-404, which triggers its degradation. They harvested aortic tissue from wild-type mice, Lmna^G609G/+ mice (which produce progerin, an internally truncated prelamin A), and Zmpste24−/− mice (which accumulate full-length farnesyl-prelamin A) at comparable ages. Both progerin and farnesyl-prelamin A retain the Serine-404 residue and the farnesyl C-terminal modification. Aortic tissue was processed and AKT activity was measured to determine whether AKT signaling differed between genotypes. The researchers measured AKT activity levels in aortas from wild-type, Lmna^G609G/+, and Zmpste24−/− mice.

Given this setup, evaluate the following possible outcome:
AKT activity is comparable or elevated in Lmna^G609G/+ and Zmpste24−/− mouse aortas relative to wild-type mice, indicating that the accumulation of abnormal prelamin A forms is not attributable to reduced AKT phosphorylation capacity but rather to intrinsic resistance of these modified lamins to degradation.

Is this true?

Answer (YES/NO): NO